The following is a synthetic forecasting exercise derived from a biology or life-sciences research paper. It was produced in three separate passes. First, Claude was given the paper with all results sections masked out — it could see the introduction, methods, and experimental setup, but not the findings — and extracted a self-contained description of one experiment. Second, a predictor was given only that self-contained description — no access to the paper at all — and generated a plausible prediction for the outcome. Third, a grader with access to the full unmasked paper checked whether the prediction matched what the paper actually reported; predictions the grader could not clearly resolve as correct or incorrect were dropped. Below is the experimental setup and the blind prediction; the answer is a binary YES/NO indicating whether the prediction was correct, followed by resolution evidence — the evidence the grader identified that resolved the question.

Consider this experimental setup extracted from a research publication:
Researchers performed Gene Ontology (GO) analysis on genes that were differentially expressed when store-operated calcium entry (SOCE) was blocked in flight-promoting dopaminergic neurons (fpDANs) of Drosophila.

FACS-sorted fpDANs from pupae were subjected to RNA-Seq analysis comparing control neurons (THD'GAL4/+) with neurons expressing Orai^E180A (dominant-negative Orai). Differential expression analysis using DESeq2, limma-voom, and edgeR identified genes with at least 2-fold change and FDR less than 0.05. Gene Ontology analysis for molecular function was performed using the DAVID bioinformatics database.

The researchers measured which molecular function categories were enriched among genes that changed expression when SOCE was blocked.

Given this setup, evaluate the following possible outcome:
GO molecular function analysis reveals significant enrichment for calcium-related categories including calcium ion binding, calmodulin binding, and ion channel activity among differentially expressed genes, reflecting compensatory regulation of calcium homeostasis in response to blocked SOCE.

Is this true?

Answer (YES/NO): NO